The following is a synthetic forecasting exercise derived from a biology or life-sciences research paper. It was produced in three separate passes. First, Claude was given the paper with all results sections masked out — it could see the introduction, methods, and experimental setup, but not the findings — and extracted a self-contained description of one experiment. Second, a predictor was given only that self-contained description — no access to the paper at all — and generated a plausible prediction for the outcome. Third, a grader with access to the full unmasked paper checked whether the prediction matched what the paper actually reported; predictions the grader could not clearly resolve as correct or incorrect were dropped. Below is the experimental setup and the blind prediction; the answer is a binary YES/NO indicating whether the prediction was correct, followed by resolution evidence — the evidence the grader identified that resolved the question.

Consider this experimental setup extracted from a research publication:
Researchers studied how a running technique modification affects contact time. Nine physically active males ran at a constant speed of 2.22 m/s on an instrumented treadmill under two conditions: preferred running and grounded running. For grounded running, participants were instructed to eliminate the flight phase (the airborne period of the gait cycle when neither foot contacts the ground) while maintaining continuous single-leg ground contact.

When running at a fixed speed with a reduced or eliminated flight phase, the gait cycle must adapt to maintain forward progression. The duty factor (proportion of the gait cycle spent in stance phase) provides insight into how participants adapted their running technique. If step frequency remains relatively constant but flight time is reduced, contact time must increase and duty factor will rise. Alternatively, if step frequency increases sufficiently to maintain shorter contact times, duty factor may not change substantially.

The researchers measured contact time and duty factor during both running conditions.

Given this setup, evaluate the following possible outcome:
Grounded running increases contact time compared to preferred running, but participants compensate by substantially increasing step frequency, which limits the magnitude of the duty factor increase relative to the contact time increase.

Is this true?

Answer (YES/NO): NO